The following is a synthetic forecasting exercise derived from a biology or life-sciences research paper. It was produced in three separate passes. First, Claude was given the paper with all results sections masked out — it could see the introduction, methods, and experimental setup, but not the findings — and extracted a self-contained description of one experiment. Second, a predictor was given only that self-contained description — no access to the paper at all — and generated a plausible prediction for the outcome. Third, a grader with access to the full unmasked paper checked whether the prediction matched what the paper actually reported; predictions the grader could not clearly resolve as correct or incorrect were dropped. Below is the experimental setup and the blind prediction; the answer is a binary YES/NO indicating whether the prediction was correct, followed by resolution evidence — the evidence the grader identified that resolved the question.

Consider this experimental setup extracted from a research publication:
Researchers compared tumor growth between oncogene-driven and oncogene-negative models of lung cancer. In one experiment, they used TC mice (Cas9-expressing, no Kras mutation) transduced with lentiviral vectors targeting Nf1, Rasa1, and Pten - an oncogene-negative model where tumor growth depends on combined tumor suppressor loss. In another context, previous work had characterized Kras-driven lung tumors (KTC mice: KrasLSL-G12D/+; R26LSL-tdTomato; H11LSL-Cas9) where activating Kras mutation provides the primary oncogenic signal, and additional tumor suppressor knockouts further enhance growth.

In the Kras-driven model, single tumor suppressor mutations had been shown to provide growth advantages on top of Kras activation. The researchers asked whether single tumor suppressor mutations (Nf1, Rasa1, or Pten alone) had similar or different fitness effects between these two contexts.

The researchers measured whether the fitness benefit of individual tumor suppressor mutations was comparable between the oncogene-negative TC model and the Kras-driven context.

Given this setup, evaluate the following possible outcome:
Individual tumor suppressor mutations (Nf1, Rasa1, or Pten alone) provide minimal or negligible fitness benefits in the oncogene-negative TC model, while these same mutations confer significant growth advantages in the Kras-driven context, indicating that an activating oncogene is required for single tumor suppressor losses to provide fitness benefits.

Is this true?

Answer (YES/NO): NO